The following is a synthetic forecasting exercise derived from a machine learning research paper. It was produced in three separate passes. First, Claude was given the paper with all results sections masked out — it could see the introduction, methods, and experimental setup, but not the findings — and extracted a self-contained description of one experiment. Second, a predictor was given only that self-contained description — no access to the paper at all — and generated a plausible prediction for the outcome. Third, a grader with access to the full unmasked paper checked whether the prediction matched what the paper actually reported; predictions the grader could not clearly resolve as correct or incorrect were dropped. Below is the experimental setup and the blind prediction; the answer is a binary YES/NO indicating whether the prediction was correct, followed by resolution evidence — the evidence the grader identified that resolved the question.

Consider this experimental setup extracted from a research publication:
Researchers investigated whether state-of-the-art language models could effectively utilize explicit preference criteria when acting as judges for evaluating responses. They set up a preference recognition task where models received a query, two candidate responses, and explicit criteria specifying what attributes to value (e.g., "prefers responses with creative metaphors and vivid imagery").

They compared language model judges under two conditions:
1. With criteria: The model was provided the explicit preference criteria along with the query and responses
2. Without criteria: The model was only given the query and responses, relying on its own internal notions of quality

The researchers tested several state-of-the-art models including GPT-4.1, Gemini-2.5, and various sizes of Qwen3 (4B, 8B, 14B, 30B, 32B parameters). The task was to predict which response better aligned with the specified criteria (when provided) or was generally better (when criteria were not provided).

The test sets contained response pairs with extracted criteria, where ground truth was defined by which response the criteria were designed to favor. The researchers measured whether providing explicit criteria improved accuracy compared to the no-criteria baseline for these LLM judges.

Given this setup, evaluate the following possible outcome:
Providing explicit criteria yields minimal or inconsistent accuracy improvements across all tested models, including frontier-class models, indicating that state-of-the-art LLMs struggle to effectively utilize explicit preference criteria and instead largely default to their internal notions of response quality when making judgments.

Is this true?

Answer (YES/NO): NO